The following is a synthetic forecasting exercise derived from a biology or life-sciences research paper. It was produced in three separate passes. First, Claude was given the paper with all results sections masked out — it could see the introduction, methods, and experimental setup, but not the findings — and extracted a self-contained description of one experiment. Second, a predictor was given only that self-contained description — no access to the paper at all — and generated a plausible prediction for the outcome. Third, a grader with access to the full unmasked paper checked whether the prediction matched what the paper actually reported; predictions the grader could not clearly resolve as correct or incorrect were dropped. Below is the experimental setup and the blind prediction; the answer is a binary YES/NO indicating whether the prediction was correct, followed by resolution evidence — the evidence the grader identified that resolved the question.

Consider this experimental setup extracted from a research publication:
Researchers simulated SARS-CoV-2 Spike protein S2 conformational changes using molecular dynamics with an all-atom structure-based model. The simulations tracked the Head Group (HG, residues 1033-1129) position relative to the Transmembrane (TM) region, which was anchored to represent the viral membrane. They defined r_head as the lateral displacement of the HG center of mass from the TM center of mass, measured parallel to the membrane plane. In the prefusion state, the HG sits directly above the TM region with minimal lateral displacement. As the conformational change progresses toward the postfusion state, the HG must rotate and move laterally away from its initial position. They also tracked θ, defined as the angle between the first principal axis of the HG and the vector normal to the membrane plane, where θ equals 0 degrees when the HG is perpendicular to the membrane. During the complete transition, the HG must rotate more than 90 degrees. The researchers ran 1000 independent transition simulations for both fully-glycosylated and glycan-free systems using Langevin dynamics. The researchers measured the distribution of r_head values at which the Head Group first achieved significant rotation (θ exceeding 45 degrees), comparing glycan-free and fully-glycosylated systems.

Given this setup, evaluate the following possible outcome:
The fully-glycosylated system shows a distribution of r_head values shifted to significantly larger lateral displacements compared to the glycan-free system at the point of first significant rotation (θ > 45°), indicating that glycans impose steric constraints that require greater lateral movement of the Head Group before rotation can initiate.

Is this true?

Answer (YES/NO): NO